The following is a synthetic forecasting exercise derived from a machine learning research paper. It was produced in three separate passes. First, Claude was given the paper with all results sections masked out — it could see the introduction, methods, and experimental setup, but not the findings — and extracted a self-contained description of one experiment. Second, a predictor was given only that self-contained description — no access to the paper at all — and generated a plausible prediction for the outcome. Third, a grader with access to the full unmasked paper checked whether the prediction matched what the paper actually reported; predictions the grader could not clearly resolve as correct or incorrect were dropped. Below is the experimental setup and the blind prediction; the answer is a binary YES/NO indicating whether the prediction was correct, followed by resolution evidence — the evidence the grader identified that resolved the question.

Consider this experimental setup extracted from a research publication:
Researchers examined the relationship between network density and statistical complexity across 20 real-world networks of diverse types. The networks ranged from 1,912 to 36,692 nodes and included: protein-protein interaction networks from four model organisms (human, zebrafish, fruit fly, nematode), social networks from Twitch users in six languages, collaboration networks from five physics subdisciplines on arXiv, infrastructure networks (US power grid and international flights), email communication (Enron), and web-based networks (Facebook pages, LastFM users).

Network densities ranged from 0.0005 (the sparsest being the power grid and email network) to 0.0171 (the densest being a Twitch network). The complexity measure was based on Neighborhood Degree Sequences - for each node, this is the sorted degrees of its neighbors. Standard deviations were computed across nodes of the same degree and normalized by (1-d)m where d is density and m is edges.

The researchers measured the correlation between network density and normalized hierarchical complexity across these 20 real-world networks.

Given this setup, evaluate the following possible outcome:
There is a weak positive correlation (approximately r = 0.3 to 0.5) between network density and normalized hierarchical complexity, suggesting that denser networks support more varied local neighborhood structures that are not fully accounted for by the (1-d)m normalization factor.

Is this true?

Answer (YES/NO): NO